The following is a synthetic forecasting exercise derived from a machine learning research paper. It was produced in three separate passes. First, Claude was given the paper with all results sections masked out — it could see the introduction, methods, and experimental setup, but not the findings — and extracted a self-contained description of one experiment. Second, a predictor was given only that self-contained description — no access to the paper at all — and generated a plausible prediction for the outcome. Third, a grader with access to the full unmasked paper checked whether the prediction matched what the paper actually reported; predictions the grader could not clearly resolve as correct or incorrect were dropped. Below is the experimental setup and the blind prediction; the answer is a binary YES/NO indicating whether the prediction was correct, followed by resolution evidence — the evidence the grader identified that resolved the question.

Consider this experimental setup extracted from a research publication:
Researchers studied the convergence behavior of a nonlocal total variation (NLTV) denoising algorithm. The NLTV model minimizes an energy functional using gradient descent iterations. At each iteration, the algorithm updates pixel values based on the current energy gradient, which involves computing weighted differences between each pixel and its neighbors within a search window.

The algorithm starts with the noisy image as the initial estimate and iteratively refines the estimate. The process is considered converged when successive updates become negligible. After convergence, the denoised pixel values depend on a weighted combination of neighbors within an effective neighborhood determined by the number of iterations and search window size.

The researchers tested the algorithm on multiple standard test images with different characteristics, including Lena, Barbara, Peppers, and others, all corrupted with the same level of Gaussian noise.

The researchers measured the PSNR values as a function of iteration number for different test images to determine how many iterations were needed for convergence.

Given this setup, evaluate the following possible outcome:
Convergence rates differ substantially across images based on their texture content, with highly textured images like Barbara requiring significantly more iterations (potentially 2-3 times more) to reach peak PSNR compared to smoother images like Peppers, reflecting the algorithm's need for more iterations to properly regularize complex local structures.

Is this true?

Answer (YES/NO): NO